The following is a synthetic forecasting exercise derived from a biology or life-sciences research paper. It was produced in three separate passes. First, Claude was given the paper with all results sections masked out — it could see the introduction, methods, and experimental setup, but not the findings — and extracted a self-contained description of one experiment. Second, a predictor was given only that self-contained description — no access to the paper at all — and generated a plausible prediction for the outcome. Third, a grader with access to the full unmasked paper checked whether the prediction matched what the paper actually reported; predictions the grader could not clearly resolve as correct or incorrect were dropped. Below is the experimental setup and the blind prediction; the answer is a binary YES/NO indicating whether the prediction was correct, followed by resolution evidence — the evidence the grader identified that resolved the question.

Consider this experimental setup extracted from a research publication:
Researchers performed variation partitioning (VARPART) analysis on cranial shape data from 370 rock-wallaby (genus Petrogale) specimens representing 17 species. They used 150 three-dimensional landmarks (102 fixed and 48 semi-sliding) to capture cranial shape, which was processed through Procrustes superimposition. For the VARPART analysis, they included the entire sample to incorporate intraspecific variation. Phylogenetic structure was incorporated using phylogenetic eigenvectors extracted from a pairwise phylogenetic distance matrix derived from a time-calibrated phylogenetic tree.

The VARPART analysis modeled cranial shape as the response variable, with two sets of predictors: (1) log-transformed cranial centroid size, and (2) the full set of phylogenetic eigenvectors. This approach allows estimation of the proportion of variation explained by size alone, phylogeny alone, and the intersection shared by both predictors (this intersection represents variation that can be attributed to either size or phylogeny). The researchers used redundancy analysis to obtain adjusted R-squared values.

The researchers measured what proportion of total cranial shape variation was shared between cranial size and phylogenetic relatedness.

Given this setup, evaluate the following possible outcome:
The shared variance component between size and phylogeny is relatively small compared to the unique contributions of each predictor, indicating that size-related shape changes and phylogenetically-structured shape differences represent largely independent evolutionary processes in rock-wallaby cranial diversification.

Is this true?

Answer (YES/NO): NO